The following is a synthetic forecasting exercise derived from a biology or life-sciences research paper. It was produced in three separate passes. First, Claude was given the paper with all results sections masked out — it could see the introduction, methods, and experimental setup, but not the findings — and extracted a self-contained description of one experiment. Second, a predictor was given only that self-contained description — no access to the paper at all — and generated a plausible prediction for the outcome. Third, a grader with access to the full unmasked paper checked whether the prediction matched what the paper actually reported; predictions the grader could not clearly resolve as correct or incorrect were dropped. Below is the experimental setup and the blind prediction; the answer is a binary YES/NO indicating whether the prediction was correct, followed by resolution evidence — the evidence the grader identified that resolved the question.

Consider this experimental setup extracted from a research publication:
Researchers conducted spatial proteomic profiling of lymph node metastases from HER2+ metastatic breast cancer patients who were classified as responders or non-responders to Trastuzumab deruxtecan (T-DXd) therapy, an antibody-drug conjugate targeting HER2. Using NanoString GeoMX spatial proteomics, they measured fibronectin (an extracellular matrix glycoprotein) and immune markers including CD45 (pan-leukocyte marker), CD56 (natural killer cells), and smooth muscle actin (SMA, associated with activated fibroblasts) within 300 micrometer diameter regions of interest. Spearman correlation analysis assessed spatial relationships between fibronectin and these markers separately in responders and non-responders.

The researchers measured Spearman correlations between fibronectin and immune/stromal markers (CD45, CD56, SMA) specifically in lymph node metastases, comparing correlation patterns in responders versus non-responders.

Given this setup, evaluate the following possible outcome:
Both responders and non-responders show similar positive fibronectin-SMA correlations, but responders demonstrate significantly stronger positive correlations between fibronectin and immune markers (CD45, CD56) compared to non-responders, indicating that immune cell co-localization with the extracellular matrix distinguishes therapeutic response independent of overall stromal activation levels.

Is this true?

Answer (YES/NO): NO